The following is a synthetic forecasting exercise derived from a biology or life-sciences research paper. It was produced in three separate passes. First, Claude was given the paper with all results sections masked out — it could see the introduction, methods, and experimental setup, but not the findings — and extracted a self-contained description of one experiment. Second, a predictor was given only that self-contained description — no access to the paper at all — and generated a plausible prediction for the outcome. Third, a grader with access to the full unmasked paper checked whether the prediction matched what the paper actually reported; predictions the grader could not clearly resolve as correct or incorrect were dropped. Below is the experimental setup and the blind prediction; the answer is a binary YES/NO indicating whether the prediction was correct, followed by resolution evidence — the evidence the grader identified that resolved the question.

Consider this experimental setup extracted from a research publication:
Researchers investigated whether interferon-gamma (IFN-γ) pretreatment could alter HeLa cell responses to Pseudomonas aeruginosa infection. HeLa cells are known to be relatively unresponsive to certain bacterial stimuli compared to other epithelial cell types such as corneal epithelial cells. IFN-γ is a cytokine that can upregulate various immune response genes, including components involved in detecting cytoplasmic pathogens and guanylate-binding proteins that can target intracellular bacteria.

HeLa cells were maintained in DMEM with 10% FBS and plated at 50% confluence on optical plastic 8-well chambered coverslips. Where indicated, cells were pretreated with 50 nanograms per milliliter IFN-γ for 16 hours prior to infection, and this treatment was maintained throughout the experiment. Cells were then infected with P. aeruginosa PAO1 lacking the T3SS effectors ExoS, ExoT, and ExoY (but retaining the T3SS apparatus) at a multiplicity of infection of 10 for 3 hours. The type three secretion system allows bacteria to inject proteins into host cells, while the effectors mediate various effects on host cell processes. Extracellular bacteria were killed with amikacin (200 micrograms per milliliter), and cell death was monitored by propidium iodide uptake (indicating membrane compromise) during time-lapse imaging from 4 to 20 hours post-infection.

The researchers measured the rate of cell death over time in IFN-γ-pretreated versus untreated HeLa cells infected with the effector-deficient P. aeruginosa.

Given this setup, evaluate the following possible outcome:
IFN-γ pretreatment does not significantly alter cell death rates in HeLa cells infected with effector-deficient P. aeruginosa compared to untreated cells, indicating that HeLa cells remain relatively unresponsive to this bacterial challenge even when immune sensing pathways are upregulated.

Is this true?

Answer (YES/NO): NO